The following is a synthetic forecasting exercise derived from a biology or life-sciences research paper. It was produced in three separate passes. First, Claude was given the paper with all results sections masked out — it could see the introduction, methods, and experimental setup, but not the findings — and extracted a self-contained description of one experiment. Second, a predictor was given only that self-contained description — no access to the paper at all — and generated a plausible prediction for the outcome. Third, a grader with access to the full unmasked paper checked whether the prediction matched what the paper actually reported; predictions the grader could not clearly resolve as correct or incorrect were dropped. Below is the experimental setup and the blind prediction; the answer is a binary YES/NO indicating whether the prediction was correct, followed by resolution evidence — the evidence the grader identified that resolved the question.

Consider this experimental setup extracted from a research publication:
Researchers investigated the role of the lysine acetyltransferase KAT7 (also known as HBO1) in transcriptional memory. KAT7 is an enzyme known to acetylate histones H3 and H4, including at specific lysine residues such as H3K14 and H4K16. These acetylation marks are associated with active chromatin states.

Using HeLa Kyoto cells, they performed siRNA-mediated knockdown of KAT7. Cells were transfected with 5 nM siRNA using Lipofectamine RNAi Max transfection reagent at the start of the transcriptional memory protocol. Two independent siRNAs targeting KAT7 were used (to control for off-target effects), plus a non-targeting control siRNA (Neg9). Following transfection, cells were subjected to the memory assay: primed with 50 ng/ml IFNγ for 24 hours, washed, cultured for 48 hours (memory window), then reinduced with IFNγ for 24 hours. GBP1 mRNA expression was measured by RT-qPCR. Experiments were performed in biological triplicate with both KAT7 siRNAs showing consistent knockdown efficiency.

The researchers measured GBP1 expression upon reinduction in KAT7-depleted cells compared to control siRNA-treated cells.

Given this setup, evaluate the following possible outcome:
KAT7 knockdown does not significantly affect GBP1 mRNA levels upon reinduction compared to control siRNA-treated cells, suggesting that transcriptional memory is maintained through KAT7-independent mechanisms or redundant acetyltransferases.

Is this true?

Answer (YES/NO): NO